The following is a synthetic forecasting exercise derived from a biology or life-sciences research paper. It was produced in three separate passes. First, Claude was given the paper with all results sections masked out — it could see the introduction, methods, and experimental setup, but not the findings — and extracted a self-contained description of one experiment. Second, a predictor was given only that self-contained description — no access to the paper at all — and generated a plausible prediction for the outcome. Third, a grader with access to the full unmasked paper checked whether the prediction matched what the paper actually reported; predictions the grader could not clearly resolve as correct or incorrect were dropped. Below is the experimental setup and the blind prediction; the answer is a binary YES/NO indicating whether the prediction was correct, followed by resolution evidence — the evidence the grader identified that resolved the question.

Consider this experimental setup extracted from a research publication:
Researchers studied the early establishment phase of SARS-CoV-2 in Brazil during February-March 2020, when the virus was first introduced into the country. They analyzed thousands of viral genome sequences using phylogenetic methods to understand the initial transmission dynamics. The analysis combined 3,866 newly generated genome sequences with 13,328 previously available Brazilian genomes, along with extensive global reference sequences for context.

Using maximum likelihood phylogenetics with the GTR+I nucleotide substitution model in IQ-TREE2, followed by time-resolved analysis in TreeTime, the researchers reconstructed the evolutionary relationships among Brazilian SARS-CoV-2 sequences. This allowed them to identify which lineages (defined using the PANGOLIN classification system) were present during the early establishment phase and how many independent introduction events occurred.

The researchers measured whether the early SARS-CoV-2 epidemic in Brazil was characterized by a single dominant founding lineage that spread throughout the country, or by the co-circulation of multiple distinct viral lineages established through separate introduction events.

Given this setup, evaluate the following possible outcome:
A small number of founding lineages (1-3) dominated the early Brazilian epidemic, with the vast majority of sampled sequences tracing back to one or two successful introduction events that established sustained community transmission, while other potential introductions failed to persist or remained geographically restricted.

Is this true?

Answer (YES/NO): NO